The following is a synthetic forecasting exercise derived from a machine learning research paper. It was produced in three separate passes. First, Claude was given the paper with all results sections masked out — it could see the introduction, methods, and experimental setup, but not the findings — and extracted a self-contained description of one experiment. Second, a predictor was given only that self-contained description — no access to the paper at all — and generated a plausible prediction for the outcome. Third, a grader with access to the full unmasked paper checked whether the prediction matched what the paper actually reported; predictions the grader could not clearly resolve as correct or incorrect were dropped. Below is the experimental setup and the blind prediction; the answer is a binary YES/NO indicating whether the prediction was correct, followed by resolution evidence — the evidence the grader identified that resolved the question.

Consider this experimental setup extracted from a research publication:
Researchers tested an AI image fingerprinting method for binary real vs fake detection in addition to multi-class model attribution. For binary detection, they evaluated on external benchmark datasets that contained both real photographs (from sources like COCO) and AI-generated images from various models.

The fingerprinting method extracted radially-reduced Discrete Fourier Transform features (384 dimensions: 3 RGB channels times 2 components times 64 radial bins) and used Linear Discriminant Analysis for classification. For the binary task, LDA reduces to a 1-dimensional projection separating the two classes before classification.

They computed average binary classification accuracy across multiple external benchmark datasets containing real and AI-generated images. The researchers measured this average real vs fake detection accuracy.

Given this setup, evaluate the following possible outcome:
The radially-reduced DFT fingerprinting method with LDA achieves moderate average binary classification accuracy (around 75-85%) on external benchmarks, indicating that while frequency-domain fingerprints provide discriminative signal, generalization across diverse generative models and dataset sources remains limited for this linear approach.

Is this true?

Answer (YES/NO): NO